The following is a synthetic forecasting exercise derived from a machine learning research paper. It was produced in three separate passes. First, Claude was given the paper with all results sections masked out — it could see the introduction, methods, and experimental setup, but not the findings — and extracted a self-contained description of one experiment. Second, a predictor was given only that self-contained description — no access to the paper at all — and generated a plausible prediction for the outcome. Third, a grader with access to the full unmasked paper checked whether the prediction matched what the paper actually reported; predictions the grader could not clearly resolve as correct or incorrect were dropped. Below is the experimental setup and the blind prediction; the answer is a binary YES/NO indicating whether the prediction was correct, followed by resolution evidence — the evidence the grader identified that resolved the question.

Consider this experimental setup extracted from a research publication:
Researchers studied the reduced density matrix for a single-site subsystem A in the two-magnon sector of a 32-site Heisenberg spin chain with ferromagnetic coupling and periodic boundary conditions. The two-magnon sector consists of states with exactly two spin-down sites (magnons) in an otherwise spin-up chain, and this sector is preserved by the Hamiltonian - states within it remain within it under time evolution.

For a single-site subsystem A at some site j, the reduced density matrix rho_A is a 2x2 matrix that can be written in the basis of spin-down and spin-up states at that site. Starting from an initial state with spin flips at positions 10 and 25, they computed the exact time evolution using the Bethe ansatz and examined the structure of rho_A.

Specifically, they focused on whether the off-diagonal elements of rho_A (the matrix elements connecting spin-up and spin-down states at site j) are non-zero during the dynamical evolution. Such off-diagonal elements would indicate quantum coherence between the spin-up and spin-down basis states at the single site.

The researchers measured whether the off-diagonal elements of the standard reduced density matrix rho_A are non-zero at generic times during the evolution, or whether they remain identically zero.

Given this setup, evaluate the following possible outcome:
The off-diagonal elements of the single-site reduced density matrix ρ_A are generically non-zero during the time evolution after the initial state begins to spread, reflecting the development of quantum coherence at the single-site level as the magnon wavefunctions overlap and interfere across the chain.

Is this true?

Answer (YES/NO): NO